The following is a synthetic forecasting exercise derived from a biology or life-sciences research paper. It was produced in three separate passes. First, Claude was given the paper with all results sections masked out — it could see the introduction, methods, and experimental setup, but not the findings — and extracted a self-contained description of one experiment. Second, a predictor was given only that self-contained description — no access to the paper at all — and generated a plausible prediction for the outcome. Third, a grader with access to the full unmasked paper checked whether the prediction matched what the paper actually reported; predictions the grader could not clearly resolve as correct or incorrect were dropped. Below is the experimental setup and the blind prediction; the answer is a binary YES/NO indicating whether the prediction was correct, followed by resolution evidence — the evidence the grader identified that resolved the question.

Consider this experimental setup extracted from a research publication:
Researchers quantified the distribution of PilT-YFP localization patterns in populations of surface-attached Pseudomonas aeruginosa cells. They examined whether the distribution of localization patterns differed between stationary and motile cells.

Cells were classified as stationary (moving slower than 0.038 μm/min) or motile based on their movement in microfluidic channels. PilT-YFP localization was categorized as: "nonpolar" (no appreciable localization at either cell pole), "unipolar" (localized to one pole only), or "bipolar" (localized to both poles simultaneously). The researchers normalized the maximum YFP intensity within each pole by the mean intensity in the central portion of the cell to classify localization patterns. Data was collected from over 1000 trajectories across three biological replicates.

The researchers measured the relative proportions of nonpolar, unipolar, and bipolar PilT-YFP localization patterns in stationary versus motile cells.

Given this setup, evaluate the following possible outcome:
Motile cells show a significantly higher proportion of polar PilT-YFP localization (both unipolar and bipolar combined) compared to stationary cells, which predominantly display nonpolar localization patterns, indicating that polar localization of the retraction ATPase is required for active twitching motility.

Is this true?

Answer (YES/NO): NO